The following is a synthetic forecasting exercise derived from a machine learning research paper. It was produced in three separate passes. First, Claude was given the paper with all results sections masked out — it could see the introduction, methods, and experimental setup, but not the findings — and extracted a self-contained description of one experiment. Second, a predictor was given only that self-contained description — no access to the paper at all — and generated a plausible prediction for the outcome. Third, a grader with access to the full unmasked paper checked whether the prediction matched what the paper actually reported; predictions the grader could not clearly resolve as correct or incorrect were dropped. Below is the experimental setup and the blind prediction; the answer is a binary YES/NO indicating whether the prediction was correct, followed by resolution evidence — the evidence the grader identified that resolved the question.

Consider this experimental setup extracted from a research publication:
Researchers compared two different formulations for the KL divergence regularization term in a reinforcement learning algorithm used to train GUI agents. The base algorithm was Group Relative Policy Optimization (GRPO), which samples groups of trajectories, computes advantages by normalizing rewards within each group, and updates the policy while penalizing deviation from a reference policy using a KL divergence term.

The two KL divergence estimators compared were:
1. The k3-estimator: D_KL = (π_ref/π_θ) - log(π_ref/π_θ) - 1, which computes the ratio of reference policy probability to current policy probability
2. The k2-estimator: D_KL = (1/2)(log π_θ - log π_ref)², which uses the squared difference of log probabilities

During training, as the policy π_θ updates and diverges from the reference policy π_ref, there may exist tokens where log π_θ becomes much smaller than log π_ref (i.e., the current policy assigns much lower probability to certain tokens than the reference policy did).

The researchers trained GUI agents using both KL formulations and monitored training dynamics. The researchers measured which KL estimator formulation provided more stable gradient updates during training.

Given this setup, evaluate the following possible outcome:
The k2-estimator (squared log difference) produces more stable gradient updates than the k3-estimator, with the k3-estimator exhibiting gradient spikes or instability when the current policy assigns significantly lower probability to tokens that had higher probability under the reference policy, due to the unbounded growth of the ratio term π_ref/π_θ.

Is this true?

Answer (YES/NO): YES